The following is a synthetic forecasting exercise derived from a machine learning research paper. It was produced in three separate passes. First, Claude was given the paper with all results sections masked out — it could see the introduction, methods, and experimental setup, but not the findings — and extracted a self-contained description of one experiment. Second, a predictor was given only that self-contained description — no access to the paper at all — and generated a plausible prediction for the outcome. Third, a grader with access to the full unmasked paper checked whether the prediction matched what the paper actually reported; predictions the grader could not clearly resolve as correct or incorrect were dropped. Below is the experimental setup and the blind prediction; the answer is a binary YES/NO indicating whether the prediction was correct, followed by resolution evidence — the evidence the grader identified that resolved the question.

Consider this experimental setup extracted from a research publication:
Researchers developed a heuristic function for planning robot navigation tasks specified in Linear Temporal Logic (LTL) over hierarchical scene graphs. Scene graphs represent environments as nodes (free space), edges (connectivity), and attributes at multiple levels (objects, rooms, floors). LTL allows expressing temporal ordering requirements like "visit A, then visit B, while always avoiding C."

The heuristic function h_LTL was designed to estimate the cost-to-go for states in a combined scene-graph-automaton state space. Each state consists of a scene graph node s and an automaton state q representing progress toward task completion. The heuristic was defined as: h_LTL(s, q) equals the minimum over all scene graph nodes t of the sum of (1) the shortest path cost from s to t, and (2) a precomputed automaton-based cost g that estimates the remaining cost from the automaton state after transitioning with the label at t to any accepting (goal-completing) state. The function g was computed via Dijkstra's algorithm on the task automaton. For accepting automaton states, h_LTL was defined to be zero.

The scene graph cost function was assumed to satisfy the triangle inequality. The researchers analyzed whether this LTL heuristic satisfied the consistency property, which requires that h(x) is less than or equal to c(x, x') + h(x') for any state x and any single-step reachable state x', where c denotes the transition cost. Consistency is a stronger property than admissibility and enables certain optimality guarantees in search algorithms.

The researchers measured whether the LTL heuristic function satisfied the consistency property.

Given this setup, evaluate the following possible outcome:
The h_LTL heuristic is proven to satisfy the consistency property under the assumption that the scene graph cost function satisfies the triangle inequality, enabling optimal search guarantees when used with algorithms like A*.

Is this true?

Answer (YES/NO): YES